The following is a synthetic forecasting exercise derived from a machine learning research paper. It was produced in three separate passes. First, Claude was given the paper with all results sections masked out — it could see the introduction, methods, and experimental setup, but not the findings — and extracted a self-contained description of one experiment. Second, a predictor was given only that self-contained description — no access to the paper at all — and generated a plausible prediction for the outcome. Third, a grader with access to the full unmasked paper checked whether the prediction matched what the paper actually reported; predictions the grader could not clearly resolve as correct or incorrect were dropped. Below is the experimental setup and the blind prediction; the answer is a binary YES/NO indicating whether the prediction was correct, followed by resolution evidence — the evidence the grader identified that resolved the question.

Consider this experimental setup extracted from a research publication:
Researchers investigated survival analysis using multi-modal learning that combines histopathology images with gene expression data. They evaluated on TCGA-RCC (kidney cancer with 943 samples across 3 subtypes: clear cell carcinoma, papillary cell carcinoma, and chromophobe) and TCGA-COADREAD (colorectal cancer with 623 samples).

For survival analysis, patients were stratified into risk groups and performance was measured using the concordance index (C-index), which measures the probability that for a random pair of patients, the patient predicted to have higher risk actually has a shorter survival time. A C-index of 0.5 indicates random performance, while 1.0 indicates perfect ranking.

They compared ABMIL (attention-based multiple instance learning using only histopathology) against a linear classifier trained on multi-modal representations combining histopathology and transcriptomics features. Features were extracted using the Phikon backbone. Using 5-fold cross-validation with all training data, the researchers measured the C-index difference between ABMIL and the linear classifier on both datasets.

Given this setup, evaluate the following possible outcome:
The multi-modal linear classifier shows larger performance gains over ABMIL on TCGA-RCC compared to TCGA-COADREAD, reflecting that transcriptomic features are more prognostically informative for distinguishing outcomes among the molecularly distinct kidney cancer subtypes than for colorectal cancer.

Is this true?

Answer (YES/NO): YES